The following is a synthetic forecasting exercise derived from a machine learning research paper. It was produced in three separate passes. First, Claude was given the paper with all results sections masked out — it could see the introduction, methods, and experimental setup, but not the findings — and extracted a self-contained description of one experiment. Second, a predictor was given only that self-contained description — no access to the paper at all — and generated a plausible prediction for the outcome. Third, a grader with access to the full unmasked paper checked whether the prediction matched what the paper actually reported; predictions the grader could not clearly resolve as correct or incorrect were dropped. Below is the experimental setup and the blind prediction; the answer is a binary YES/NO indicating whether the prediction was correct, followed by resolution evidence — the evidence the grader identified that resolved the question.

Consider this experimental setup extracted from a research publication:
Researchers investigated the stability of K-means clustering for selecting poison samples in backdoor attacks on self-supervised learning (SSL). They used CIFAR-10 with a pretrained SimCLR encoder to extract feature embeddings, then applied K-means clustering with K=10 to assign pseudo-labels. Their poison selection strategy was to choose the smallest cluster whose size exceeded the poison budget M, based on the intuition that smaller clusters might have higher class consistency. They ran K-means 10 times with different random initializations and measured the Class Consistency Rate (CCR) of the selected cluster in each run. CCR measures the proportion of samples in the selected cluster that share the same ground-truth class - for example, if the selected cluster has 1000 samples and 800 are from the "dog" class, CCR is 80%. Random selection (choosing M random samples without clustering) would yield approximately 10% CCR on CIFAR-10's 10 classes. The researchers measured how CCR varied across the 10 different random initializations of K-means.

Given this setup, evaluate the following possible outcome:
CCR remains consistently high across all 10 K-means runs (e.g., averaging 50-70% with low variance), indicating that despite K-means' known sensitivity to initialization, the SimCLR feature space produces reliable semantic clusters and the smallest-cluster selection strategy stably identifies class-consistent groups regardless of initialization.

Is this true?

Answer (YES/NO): NO